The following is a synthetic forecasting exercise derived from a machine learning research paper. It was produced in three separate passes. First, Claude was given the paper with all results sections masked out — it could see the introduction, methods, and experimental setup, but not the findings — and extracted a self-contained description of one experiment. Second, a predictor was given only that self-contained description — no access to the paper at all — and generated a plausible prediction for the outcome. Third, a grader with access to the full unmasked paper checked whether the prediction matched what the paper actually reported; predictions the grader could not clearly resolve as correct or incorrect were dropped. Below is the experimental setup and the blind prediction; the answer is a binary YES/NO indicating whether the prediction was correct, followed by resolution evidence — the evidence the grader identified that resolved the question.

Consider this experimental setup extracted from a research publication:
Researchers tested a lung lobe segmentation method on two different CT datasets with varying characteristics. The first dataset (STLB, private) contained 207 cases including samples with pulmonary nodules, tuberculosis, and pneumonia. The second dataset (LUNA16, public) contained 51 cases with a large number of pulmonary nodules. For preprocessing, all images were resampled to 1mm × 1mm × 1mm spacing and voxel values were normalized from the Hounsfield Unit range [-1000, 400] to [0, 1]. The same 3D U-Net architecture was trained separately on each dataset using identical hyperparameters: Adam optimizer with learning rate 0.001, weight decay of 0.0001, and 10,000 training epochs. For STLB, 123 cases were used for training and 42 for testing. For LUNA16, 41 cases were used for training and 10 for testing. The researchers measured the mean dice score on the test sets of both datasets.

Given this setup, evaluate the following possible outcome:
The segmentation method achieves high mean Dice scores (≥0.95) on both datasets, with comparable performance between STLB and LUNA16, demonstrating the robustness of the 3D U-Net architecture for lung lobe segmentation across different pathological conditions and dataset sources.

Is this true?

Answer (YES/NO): NO